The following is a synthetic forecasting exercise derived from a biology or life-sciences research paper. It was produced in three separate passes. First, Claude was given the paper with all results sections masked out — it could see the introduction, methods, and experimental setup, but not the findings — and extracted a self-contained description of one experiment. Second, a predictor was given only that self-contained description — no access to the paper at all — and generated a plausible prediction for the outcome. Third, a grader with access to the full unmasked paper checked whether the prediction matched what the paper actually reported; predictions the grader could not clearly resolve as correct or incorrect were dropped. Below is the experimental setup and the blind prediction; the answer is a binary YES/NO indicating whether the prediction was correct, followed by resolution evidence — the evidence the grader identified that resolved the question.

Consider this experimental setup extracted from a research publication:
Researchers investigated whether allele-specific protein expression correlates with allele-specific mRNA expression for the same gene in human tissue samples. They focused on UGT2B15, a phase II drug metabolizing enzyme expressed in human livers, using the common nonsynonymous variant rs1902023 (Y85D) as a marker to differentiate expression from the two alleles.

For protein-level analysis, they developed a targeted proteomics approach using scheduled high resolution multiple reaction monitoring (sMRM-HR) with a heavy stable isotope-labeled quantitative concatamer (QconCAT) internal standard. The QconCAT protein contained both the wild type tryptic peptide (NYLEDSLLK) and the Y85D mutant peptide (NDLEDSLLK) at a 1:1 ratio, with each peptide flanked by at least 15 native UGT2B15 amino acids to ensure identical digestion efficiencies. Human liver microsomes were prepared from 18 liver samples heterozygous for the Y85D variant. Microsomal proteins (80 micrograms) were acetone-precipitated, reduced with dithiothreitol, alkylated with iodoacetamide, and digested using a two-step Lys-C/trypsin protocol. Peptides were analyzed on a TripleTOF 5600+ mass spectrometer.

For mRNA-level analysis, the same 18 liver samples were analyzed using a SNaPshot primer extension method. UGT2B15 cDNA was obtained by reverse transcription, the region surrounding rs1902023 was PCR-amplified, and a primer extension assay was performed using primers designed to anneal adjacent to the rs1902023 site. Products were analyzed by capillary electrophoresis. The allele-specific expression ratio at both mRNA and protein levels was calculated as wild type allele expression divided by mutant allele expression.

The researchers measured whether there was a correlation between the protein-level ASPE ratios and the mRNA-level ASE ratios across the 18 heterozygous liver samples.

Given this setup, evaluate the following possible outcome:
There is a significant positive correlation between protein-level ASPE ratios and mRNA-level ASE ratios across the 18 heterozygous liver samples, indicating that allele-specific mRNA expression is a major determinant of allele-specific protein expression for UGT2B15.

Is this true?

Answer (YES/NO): NO